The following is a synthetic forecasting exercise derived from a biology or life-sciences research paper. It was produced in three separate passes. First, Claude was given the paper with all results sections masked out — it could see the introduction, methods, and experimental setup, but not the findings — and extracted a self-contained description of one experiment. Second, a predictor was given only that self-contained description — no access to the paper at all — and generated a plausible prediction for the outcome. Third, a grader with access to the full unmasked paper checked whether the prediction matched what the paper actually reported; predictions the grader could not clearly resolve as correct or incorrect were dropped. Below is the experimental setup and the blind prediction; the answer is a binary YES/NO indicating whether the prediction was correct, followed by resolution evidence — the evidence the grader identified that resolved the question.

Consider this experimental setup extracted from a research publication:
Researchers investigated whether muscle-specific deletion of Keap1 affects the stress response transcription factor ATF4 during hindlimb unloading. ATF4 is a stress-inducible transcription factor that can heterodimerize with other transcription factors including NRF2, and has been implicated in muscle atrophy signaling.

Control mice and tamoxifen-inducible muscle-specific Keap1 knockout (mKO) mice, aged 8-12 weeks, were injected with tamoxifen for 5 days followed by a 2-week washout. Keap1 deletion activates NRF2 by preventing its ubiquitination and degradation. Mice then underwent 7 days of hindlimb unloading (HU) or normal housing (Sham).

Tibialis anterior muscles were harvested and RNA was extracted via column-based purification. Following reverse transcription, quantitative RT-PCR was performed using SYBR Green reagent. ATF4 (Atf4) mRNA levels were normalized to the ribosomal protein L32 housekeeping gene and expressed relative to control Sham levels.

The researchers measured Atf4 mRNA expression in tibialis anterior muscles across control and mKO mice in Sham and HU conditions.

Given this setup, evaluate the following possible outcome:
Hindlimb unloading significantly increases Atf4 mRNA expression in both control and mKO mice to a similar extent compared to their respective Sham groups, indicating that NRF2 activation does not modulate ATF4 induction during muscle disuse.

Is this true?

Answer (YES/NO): NO